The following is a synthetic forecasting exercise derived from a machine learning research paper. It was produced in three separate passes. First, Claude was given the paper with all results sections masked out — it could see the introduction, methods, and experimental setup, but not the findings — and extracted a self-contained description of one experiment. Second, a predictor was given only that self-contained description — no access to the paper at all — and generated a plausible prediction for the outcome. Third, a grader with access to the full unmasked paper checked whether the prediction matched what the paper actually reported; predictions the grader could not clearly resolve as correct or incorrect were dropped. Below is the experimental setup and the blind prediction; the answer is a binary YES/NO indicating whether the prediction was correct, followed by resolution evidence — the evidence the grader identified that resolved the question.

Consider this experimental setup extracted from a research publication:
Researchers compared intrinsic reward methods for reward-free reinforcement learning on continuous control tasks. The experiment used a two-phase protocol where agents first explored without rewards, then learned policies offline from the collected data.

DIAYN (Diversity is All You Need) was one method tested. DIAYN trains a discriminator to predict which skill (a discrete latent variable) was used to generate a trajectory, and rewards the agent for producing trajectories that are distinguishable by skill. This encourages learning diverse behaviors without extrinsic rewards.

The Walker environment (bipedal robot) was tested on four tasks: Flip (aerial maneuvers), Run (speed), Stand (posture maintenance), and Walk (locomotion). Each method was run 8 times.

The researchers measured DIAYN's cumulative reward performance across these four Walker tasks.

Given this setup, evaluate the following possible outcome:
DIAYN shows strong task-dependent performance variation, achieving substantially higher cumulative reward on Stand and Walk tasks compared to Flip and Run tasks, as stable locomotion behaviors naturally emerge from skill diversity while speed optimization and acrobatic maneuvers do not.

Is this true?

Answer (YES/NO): YES